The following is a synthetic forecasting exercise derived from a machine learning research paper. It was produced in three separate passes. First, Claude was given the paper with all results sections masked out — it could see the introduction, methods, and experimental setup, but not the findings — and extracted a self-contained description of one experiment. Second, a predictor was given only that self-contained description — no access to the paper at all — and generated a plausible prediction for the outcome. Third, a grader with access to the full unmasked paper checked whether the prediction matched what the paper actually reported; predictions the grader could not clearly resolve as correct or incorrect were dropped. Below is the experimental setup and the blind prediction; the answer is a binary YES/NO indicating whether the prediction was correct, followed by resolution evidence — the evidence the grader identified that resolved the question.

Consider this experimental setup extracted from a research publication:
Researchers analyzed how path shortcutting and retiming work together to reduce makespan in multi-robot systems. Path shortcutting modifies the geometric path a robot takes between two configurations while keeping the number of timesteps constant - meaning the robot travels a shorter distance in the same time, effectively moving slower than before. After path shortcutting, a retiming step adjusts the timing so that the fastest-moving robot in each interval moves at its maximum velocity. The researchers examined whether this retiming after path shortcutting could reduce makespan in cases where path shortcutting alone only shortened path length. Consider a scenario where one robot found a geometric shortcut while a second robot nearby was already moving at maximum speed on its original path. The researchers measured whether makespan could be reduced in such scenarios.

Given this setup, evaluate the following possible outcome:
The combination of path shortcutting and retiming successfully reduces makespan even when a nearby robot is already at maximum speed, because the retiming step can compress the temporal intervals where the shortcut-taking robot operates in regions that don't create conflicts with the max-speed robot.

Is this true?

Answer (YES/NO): NO